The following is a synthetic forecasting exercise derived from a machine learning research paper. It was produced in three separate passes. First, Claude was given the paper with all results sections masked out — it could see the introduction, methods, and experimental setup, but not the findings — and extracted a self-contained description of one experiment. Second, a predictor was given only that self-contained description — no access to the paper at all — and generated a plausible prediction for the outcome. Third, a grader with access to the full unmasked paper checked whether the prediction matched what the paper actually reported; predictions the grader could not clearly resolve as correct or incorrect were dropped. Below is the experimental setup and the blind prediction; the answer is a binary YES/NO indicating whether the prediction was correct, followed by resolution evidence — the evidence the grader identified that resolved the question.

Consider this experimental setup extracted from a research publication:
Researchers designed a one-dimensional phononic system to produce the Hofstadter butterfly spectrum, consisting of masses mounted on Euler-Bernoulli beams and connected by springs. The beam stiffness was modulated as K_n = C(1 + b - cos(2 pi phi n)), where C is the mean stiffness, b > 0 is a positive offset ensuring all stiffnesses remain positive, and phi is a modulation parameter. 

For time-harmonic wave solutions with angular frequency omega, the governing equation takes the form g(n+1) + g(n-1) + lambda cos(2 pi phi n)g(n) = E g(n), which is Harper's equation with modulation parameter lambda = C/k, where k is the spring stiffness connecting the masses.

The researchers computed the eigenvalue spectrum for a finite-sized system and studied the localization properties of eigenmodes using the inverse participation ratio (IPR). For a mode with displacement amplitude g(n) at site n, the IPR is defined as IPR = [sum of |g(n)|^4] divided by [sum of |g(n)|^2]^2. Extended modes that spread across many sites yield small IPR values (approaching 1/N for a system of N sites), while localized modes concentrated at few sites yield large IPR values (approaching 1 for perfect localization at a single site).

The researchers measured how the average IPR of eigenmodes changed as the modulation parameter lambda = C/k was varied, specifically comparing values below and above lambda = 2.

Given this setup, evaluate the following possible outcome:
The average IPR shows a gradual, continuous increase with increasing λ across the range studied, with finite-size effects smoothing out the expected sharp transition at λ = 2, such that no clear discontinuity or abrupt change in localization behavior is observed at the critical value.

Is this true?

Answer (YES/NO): NO